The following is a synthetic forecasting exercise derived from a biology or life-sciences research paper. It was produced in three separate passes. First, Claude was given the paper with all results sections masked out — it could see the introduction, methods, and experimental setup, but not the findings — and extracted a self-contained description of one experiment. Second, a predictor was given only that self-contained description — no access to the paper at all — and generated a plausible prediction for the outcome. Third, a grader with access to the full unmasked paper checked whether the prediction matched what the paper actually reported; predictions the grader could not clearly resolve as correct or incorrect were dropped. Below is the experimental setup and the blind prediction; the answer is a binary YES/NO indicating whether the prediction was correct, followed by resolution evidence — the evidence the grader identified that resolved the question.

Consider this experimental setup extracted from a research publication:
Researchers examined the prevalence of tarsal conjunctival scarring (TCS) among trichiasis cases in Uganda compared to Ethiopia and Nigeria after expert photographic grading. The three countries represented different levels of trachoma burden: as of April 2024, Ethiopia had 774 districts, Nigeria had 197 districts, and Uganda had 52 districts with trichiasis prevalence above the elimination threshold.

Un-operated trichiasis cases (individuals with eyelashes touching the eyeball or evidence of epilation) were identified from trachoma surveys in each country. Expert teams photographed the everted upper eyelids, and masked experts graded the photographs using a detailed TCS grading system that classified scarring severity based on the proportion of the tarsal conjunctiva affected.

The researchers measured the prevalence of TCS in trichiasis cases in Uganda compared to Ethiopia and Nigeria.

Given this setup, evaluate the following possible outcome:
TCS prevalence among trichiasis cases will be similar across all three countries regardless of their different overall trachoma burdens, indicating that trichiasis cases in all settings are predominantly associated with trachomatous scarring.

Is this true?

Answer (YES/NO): NO